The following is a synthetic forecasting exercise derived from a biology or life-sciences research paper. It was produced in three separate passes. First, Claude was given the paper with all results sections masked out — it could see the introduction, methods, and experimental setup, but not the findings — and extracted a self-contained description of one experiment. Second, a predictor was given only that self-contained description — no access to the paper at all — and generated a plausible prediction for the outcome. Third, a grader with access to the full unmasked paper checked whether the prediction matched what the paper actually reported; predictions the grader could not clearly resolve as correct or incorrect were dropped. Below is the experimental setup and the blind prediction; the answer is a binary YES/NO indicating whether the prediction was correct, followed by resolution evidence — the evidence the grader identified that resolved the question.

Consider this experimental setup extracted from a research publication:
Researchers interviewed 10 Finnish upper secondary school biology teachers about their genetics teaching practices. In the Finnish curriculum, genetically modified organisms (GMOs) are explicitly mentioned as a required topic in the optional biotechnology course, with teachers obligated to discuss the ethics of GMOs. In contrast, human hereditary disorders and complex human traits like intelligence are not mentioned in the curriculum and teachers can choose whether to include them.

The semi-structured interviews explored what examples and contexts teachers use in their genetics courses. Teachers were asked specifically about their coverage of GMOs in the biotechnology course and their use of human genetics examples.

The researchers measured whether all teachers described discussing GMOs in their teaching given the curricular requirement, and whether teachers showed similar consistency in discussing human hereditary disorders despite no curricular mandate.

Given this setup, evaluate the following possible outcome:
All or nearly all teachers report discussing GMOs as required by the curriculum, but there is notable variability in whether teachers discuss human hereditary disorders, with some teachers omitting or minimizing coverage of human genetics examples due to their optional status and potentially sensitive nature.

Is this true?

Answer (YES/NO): YES